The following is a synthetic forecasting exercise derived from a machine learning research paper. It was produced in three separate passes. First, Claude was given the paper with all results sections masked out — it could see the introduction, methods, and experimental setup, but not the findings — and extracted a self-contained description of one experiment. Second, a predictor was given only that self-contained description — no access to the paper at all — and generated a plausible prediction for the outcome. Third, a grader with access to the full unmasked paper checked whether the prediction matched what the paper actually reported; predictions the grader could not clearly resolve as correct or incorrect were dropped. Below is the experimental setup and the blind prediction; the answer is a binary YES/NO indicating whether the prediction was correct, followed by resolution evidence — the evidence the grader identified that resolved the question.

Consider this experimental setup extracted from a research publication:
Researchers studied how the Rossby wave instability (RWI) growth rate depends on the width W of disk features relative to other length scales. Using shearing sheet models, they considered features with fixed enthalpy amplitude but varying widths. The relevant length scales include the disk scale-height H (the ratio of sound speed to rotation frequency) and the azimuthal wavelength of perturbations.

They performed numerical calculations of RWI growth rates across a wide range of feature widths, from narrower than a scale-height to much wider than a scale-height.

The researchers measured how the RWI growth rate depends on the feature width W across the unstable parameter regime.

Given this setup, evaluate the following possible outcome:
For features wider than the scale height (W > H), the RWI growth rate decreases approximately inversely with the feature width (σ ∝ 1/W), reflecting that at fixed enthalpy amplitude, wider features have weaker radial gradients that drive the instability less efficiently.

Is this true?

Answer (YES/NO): NO